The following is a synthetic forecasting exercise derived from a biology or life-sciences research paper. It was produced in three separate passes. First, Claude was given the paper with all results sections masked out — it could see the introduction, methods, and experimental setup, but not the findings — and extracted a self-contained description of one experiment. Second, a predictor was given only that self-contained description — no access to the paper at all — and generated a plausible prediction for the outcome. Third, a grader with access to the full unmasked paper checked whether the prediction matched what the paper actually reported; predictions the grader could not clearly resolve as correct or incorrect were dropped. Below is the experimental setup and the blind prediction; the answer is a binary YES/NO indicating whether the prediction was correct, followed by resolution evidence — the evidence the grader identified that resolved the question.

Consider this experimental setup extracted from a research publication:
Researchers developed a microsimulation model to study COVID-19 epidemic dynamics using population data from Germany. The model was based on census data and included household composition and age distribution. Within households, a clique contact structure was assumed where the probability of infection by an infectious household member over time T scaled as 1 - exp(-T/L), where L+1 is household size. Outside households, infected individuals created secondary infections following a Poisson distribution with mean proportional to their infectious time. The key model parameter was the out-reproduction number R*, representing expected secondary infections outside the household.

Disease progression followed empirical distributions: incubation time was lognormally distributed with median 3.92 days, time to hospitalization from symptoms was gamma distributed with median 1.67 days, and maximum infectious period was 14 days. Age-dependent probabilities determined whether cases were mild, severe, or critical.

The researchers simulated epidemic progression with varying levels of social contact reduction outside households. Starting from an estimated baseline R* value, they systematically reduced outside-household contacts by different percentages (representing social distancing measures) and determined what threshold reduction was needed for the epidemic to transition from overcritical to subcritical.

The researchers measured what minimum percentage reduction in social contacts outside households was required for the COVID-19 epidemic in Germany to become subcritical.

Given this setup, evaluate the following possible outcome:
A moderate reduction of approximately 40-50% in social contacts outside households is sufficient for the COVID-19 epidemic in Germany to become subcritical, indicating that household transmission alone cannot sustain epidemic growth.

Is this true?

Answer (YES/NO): NO